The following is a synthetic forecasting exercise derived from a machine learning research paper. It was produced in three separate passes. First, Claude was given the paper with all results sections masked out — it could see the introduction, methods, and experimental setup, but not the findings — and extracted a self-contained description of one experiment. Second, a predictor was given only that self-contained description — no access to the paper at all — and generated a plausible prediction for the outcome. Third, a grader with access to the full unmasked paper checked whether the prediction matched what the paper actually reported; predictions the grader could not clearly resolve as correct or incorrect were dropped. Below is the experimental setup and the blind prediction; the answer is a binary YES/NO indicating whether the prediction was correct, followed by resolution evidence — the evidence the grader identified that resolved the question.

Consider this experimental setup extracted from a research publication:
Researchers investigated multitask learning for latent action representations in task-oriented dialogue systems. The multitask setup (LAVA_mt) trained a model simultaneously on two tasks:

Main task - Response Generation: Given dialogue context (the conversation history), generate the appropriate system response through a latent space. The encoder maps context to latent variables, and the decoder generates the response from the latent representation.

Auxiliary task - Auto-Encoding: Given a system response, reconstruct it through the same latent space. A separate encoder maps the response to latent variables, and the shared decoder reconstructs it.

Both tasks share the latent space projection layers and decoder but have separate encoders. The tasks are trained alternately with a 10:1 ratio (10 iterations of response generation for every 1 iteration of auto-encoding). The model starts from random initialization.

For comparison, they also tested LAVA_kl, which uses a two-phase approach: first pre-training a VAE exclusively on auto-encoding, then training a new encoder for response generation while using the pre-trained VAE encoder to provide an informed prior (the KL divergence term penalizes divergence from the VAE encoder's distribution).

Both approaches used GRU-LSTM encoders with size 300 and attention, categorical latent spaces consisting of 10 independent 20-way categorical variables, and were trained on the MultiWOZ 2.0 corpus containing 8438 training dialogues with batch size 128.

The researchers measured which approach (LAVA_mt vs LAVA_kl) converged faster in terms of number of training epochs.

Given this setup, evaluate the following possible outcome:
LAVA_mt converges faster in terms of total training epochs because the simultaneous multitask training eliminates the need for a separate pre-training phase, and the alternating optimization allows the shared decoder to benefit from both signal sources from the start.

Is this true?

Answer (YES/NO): NO